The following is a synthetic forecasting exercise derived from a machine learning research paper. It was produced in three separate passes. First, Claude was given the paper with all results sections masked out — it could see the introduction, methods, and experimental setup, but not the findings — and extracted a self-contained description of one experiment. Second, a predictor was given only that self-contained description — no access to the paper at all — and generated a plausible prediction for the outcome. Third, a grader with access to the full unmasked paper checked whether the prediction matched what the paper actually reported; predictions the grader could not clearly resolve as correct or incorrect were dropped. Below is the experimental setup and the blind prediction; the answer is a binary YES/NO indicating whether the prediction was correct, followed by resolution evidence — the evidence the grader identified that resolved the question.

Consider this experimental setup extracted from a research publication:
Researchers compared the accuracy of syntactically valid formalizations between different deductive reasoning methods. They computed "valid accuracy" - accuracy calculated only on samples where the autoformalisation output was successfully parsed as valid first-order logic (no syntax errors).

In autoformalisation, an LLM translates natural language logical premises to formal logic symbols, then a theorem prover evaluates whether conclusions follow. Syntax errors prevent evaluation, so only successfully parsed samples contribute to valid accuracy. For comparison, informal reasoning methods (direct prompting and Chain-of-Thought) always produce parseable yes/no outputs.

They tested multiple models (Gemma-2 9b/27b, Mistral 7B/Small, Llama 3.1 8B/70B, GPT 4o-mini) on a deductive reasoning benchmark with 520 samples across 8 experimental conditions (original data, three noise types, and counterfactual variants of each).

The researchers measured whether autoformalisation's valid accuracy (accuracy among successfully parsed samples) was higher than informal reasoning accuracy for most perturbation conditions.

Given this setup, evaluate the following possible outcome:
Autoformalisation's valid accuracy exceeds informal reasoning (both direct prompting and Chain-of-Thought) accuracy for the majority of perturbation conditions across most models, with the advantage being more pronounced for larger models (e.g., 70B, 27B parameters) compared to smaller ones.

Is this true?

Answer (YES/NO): NO